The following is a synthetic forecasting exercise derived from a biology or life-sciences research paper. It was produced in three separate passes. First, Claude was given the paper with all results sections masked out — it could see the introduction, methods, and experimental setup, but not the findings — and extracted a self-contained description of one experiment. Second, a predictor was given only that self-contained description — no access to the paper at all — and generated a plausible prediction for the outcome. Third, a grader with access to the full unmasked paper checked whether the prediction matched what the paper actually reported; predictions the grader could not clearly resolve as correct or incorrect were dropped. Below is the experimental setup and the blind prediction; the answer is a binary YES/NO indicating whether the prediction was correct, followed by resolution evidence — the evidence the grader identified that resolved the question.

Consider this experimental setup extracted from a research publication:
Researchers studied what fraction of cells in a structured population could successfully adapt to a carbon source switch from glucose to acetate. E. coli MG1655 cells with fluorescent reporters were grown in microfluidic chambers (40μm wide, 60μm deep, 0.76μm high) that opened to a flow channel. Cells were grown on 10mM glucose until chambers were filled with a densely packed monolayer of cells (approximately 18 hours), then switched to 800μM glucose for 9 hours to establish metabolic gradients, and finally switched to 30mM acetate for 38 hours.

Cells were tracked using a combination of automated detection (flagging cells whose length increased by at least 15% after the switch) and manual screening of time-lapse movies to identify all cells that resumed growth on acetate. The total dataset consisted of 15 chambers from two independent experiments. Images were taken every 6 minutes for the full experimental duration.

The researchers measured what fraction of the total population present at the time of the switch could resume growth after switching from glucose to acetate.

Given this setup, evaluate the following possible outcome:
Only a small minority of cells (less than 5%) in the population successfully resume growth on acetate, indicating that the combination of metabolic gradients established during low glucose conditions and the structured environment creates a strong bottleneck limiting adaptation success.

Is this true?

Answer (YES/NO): YES